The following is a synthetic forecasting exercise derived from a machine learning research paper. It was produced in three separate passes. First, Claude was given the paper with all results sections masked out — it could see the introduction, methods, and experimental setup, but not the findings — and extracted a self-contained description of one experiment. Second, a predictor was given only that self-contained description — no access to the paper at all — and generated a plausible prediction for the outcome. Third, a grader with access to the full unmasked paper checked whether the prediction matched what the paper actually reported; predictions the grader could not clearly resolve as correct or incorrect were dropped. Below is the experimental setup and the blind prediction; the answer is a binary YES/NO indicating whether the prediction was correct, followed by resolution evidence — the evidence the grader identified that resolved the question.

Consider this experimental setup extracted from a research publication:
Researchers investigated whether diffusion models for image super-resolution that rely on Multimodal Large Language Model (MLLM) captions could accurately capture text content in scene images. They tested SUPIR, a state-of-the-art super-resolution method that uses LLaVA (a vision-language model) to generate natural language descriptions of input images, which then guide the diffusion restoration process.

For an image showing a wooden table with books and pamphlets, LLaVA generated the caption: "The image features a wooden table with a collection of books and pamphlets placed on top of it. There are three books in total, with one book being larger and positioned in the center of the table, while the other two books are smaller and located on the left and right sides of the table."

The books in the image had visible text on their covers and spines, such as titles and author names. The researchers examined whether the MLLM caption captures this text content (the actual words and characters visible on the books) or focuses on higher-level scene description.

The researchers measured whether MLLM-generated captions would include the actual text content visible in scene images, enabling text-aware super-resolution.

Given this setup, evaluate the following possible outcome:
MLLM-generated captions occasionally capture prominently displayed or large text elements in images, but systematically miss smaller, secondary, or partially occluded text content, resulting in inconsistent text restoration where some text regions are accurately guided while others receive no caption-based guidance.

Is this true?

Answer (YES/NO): NO